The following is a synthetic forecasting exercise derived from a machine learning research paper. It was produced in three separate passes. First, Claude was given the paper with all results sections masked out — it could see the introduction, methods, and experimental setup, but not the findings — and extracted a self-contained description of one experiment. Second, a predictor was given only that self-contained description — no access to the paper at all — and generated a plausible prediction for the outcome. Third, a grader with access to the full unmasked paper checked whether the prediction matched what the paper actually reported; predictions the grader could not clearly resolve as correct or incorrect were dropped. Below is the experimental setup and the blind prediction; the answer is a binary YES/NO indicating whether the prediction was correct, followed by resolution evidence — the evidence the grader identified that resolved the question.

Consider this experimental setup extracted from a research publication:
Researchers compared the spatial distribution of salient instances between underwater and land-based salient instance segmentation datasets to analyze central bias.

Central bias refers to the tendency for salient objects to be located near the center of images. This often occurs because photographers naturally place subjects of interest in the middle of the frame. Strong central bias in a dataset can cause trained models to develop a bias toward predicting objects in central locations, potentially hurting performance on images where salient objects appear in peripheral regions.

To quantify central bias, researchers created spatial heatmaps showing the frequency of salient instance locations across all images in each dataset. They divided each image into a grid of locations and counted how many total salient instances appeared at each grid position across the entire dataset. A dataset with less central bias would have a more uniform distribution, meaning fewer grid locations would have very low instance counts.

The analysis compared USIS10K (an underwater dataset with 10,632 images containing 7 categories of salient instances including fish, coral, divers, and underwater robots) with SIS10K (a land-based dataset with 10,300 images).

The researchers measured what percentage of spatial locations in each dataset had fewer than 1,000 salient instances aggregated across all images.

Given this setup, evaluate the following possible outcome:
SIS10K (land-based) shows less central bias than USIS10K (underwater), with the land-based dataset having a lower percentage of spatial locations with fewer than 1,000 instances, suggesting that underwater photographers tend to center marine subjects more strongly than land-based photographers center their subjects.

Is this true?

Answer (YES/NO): NO